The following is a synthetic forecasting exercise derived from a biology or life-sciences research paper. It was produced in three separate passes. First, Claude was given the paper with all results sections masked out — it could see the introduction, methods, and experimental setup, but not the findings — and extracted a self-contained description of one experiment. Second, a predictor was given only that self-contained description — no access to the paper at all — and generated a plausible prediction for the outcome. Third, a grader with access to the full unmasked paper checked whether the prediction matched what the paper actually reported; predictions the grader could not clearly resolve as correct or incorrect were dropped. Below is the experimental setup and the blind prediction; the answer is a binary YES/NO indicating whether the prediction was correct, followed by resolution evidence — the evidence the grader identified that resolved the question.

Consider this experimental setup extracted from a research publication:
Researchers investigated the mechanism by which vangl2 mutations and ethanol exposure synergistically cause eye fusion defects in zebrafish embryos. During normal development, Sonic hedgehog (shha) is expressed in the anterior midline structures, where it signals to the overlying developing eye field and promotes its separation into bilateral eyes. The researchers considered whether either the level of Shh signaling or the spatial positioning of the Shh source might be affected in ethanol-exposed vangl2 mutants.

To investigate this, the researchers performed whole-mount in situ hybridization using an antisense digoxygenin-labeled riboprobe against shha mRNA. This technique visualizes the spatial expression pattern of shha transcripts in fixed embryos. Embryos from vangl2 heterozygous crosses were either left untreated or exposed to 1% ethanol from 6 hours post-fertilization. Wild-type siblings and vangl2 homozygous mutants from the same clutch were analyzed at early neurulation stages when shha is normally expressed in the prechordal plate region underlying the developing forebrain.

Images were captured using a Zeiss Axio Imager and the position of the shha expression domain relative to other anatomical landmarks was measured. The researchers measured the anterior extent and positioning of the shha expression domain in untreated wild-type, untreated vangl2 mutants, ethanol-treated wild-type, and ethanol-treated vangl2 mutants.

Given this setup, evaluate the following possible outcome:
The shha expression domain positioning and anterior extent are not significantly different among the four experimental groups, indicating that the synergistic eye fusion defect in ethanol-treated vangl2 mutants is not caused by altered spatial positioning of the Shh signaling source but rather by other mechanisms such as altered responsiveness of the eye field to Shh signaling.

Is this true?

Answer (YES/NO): NO